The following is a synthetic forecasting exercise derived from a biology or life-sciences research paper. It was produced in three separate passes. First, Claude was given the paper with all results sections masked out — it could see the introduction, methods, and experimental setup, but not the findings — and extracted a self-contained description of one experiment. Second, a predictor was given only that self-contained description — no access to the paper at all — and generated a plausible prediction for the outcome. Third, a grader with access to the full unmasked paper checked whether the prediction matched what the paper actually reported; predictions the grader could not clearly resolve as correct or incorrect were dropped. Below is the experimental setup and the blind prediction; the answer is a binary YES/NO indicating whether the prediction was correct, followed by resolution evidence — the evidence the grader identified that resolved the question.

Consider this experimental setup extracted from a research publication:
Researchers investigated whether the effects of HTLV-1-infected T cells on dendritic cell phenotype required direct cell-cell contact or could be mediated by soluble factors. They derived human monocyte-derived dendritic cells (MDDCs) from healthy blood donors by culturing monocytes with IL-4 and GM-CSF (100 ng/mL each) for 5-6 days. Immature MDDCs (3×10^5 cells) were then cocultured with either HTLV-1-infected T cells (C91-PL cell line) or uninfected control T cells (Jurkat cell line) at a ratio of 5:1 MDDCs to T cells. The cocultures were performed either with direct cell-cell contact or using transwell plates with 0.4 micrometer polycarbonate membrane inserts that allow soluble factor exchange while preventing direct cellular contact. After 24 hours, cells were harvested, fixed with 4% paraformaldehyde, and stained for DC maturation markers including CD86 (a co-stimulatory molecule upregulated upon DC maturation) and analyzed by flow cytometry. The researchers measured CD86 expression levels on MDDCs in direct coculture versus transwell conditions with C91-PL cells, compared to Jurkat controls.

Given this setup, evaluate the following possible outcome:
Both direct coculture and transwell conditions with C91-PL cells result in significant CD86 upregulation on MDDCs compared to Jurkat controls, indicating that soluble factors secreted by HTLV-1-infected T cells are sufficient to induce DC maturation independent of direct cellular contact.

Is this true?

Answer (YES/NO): NO